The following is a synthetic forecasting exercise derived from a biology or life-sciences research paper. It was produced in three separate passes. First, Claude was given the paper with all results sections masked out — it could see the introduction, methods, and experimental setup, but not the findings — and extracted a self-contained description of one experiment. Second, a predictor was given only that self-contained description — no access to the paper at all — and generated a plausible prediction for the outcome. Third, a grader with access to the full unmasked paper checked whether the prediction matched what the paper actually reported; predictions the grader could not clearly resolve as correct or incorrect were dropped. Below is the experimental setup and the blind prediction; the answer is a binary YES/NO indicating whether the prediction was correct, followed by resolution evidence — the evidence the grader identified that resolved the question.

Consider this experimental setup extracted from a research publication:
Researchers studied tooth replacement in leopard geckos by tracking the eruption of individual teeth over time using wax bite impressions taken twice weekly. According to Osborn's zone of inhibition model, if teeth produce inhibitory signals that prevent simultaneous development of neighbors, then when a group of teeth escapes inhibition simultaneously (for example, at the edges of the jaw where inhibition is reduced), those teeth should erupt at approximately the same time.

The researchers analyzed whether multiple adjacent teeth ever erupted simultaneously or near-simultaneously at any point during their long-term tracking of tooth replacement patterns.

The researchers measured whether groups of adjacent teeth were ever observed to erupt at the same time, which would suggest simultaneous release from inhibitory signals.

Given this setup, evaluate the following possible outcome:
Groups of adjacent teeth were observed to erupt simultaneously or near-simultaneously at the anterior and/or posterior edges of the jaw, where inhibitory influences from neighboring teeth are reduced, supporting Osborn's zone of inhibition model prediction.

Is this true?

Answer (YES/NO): NO